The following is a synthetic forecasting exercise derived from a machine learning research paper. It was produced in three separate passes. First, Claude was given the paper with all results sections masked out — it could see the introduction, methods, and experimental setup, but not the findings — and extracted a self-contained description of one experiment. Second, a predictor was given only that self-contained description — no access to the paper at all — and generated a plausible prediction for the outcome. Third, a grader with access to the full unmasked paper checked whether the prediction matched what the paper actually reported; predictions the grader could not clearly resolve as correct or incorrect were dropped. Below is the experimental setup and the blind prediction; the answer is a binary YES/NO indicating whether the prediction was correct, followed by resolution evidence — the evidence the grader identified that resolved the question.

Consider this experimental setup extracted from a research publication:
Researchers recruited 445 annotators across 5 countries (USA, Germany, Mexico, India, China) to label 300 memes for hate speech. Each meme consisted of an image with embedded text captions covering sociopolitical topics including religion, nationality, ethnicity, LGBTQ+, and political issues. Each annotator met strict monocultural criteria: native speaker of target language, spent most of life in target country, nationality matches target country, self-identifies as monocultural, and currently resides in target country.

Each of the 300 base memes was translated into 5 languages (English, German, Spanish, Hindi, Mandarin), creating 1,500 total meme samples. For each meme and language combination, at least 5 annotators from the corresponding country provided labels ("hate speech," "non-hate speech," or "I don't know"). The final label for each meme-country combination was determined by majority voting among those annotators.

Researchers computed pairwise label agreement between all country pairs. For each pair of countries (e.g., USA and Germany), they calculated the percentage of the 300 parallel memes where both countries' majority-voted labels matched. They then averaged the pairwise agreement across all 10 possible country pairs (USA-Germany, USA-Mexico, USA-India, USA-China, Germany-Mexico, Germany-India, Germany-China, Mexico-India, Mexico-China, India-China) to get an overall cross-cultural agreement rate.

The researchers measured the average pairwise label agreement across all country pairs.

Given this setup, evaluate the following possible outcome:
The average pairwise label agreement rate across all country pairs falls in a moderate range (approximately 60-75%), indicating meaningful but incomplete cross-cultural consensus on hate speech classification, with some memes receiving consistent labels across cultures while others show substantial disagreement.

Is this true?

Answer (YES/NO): YES